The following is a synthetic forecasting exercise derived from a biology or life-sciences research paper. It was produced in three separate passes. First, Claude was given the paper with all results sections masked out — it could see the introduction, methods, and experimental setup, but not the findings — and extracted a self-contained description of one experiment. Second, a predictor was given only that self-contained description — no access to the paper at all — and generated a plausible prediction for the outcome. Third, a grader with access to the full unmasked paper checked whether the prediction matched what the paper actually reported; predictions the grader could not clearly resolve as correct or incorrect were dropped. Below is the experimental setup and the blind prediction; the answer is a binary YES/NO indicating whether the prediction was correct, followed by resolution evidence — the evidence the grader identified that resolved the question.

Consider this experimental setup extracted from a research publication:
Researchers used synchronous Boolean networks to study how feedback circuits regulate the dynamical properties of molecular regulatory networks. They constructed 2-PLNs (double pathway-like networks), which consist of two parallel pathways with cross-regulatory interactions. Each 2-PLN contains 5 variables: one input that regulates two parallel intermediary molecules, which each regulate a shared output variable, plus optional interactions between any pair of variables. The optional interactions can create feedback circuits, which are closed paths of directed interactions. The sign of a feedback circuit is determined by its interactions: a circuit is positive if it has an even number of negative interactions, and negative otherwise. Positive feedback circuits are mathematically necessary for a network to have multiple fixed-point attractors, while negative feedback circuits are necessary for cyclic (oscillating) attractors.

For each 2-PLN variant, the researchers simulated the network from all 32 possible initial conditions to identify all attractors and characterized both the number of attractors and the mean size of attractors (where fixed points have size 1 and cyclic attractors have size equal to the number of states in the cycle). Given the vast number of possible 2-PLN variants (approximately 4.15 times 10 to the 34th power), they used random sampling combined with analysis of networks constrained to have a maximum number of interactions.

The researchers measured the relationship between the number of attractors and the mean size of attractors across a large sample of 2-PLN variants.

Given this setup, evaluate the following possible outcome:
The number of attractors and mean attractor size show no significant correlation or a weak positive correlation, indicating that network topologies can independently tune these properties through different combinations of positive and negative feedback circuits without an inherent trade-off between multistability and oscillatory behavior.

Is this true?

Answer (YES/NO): NO